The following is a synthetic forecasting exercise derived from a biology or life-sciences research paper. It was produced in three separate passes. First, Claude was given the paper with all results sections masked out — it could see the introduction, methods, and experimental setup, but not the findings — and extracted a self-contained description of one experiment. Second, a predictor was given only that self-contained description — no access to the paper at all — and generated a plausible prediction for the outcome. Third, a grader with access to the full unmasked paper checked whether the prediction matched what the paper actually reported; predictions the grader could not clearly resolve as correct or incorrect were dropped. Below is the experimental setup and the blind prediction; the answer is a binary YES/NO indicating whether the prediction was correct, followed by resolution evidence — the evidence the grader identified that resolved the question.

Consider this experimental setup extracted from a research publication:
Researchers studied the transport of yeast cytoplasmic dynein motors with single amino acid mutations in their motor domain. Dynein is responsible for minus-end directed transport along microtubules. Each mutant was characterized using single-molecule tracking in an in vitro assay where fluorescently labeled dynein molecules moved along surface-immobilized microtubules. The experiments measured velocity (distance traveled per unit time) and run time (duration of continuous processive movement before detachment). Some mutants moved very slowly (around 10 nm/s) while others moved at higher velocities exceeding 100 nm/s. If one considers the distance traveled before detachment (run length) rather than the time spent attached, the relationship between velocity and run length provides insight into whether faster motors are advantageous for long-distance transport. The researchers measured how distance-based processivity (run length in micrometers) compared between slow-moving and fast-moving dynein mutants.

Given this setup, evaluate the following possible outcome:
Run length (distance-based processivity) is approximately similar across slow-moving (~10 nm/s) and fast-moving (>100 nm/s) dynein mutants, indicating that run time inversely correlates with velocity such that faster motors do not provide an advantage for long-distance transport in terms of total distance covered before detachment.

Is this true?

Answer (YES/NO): NO